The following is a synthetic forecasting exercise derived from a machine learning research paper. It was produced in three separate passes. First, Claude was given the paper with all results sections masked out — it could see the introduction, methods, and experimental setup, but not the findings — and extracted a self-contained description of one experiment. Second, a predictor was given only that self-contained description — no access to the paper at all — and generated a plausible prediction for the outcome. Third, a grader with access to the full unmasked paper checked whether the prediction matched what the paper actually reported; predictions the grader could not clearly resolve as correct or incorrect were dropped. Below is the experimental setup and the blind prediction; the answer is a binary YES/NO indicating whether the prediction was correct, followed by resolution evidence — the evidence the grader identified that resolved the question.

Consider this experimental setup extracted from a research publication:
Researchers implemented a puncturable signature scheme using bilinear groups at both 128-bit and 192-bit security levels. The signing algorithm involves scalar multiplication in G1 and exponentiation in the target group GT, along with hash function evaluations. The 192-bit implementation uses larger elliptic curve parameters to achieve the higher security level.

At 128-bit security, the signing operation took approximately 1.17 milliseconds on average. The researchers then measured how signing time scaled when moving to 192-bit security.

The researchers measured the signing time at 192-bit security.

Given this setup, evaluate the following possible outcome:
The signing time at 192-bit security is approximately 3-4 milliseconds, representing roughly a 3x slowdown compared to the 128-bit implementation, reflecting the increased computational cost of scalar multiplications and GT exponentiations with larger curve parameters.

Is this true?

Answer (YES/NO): NO